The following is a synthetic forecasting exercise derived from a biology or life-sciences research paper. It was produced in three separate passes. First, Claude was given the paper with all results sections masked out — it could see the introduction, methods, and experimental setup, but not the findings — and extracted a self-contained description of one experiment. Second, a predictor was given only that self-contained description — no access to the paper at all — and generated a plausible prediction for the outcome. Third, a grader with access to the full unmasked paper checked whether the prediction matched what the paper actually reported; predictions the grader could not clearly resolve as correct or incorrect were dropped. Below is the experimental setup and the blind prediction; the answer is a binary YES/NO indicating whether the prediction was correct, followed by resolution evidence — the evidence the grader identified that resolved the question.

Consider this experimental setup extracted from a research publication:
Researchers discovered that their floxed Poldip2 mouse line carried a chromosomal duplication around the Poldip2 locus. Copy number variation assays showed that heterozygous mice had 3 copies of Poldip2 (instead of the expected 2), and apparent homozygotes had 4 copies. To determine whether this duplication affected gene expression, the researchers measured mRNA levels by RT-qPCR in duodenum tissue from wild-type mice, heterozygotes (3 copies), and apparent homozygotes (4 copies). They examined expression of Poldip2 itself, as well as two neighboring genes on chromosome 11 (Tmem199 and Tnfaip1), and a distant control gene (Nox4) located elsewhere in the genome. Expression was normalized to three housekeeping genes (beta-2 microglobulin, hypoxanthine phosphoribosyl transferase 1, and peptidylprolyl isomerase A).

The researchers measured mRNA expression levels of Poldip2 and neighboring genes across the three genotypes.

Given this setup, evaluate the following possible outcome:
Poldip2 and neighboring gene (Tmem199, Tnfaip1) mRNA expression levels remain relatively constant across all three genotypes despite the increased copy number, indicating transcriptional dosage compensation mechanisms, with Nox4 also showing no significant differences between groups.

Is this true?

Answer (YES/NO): NO